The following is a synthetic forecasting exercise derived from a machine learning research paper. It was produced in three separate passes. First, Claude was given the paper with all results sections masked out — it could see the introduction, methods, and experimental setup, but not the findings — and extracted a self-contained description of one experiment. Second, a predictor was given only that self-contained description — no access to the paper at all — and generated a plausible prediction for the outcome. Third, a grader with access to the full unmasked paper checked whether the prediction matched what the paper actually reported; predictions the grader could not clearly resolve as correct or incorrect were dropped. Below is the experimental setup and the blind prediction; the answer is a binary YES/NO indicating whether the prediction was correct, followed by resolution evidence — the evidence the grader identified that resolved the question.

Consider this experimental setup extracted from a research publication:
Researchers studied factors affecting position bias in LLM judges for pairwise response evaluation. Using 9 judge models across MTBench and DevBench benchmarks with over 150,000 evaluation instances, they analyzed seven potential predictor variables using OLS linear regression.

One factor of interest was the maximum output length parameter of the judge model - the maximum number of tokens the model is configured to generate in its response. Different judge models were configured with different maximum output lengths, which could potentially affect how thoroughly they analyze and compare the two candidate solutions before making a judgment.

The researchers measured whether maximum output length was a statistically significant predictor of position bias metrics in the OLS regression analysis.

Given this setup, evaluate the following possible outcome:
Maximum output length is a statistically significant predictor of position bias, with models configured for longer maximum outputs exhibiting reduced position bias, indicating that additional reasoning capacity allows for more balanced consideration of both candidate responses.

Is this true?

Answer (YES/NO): NO